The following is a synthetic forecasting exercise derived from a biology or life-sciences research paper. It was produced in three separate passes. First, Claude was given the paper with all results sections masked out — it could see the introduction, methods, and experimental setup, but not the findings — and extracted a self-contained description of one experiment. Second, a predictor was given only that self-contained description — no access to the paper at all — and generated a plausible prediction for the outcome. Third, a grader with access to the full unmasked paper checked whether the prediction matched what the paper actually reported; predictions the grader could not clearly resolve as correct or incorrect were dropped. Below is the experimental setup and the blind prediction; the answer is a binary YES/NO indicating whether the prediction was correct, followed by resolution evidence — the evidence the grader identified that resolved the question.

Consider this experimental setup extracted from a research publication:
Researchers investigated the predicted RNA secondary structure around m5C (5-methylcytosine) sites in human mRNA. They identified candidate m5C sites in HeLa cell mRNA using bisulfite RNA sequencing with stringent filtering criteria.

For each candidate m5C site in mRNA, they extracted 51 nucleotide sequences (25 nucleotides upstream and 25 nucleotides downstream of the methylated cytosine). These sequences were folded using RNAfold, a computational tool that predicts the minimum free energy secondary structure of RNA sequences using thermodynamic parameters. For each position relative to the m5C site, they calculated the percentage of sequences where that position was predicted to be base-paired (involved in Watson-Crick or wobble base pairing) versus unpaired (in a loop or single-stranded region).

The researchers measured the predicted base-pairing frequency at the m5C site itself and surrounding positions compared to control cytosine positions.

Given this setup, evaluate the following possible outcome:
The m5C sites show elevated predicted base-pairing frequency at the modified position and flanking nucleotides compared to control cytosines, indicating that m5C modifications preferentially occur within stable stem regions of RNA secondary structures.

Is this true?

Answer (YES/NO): NO